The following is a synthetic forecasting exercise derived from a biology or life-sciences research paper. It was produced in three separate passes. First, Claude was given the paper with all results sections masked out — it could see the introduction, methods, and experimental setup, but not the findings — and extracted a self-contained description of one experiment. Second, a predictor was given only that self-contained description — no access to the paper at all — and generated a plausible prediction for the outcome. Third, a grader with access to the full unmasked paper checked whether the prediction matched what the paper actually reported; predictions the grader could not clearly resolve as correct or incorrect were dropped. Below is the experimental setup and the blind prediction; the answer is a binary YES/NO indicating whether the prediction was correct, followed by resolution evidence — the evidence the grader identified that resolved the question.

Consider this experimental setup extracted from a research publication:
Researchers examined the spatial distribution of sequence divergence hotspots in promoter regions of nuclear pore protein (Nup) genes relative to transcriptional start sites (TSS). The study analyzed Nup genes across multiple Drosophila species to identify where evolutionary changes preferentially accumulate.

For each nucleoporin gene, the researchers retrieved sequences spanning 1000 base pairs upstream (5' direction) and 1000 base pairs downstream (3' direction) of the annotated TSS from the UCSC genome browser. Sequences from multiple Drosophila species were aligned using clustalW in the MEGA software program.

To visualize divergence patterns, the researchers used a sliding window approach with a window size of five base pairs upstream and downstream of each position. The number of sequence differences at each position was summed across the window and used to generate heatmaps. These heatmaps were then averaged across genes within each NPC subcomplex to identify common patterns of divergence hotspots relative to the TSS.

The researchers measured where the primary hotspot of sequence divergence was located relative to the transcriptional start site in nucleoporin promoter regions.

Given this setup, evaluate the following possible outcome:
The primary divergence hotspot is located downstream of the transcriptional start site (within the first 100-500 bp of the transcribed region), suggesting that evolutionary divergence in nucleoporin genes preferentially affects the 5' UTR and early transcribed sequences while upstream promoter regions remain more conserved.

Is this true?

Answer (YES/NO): NO